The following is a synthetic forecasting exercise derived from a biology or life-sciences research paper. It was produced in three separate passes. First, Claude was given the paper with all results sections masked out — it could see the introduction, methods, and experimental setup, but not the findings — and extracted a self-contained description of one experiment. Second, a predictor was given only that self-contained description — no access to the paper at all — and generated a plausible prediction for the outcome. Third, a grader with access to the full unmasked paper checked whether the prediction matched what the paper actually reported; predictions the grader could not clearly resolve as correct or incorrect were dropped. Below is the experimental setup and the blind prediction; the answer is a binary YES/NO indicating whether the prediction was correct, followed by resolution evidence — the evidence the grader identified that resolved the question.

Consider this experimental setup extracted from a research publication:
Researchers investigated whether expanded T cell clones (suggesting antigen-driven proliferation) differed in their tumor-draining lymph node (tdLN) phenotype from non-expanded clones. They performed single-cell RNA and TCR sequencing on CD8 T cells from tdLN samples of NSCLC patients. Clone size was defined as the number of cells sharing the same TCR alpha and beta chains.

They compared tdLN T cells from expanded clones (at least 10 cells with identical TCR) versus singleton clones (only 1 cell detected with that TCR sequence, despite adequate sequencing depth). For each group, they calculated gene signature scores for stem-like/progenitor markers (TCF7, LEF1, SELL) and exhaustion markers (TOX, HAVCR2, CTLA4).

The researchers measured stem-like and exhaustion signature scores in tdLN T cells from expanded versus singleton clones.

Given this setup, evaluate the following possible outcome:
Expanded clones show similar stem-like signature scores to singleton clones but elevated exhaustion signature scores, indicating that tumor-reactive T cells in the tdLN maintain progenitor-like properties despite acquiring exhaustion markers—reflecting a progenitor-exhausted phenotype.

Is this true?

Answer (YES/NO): NO